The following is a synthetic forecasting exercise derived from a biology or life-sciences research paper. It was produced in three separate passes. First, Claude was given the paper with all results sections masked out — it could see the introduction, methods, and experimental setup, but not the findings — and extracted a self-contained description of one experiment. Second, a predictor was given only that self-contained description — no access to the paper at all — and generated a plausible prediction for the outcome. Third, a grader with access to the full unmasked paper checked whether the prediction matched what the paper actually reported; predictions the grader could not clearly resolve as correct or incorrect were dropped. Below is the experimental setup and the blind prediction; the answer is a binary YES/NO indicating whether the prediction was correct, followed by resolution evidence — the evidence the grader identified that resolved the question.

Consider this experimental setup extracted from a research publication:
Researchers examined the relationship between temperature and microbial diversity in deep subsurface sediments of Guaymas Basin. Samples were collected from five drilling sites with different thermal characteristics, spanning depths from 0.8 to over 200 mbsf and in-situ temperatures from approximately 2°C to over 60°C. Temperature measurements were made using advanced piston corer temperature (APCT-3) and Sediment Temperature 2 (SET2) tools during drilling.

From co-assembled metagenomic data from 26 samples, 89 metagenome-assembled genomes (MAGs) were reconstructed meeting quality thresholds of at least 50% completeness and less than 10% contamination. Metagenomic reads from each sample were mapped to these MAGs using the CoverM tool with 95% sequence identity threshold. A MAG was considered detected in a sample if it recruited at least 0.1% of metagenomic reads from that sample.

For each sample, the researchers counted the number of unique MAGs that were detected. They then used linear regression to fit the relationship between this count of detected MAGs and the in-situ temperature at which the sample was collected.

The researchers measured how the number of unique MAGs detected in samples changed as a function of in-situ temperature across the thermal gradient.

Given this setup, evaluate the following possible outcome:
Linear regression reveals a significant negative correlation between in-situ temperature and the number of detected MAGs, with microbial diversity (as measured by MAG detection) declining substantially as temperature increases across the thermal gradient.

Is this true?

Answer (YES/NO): YES